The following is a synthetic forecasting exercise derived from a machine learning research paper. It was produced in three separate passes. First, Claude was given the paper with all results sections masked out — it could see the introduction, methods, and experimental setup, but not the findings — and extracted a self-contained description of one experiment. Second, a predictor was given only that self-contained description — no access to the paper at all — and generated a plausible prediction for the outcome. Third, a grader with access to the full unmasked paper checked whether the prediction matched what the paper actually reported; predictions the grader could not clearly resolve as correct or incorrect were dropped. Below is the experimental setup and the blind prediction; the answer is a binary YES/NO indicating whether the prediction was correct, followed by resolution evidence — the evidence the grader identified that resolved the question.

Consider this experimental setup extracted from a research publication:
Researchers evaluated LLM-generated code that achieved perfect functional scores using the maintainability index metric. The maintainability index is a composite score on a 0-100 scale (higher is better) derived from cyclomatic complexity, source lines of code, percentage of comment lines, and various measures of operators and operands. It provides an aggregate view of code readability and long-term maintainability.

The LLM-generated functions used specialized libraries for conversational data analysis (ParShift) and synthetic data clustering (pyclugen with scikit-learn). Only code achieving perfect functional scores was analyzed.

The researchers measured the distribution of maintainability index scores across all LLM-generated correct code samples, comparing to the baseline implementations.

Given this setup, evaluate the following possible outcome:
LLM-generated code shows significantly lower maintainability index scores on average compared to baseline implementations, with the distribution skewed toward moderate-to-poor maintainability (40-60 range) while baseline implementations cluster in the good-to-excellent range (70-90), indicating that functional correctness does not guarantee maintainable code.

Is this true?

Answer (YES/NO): NO